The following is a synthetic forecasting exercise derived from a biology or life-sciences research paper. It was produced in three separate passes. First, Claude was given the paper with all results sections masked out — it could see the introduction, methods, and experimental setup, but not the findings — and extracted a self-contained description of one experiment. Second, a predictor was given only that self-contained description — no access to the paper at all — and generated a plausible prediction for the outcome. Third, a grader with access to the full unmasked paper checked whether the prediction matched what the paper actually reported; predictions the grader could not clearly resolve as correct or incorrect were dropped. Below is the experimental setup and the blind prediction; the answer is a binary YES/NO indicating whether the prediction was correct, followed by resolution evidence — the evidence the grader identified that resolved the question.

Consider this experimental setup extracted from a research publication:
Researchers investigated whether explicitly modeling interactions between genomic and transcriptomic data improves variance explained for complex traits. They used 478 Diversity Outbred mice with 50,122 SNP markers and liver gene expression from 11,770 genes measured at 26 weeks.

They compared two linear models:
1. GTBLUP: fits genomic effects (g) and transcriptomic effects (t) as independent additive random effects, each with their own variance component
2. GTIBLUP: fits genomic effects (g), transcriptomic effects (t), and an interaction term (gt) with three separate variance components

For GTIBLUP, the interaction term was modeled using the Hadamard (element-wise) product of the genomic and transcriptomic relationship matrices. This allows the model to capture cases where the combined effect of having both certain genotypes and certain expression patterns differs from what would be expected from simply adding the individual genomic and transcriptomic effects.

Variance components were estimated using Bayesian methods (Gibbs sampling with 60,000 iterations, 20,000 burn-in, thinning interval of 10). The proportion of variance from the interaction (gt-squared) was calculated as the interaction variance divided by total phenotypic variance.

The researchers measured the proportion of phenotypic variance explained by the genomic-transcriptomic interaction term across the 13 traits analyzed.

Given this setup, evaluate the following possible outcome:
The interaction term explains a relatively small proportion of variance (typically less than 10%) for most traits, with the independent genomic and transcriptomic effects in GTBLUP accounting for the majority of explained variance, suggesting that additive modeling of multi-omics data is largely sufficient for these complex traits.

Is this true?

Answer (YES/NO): NO